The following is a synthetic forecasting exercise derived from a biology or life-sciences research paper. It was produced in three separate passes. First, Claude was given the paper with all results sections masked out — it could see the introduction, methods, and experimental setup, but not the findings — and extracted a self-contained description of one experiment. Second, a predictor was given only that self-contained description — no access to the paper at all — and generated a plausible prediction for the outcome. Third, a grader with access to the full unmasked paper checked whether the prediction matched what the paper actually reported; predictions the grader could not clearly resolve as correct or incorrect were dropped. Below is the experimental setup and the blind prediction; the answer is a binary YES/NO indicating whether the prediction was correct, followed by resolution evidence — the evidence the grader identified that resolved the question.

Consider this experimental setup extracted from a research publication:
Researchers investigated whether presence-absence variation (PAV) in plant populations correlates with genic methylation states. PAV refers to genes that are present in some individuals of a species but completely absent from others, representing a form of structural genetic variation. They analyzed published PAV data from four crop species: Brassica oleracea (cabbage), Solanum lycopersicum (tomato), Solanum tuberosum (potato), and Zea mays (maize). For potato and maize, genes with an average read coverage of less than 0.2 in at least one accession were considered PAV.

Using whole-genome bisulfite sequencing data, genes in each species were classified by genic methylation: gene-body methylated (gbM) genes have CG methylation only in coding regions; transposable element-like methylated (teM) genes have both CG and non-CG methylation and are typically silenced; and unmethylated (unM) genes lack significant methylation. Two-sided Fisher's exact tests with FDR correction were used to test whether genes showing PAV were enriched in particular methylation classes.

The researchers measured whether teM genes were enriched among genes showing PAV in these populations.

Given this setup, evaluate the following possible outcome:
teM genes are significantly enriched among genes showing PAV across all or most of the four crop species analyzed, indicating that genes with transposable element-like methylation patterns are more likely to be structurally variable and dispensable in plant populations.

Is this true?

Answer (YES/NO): YES